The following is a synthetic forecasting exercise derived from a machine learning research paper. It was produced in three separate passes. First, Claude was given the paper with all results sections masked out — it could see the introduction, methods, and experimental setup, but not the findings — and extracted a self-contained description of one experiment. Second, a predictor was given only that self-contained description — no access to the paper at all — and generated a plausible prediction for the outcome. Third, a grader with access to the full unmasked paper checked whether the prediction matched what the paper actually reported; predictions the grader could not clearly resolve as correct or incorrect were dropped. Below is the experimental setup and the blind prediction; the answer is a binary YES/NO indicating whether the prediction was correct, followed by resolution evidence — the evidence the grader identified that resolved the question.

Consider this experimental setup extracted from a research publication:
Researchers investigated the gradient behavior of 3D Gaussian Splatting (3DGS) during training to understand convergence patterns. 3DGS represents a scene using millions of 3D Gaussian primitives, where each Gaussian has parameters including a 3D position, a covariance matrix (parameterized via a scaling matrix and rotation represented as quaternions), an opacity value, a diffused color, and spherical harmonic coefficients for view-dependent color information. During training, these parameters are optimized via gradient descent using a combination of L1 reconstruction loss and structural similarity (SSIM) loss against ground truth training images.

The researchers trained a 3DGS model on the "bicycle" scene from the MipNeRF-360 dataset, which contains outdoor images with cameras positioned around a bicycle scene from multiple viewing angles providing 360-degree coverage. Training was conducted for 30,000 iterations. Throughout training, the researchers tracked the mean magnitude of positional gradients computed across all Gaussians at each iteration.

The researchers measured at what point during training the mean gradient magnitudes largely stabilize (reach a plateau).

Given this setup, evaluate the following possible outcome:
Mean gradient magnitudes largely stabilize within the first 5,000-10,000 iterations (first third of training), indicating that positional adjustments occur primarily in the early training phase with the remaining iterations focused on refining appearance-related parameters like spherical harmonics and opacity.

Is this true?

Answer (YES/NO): YES